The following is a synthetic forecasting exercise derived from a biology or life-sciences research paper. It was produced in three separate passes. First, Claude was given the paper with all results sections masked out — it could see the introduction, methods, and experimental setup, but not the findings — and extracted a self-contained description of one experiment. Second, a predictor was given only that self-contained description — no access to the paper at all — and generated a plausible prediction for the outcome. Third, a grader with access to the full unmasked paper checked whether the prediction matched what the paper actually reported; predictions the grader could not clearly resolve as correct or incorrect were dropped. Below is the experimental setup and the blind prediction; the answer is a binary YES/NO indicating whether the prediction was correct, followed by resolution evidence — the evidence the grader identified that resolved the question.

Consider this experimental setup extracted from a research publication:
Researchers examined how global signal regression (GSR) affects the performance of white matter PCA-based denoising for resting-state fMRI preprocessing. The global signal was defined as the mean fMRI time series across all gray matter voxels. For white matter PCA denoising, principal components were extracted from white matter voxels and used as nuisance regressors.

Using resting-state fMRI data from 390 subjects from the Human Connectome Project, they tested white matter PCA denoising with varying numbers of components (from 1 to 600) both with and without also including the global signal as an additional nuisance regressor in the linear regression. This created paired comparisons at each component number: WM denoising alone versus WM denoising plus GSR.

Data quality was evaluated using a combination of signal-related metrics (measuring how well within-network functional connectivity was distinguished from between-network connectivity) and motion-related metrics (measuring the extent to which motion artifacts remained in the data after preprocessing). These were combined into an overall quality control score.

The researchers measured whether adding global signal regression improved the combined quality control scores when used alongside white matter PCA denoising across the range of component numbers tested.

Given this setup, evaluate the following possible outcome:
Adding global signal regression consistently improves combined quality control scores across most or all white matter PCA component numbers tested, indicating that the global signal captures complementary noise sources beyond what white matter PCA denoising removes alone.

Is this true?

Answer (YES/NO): YES